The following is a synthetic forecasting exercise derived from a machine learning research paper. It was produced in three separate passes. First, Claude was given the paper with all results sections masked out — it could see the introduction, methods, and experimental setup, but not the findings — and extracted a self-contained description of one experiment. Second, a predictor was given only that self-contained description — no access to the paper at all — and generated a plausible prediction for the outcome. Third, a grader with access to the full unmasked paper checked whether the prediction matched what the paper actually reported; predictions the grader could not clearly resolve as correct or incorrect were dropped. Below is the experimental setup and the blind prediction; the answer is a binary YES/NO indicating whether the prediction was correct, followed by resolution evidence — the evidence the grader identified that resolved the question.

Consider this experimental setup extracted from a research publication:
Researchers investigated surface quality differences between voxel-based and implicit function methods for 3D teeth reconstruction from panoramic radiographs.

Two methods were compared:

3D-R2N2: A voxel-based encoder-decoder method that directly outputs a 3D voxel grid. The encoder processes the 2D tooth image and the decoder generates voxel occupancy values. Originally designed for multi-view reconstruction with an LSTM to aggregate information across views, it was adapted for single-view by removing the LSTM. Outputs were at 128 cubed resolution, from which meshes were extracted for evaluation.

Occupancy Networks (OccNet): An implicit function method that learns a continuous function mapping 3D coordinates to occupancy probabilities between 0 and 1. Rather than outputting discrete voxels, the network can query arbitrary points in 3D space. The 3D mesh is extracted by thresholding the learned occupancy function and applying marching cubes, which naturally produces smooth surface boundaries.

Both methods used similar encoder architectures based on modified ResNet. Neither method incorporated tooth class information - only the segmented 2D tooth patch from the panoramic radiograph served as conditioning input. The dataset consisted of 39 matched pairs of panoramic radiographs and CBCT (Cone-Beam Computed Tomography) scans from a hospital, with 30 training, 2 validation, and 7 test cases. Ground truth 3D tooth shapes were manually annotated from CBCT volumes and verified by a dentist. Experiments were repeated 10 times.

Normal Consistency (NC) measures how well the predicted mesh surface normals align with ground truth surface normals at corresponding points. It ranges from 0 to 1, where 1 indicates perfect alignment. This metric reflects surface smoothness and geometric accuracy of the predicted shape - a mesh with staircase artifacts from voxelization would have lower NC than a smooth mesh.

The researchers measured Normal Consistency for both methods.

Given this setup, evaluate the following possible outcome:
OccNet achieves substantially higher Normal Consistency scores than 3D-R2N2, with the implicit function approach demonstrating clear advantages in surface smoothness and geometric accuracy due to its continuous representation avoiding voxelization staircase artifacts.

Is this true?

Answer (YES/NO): YES